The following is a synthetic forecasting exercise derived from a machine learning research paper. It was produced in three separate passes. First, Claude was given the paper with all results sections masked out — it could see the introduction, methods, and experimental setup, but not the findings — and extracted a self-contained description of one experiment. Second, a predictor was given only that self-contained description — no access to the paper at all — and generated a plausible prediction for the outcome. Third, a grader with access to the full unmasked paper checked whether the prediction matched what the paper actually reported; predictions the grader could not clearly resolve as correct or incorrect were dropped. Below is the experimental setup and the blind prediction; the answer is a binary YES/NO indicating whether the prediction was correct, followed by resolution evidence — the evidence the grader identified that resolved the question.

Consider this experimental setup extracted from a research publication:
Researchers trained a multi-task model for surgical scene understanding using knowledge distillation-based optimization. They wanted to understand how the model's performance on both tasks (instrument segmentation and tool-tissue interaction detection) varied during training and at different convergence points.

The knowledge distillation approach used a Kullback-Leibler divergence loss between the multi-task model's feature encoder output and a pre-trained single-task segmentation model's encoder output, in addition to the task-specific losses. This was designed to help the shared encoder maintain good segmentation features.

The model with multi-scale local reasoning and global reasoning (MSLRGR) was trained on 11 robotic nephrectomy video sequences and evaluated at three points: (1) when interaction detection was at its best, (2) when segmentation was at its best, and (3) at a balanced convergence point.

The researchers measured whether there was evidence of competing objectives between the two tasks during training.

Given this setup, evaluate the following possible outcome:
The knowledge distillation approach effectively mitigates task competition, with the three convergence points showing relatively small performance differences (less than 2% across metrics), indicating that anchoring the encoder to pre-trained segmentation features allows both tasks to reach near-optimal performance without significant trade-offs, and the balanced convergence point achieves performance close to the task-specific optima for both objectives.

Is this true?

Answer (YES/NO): NO